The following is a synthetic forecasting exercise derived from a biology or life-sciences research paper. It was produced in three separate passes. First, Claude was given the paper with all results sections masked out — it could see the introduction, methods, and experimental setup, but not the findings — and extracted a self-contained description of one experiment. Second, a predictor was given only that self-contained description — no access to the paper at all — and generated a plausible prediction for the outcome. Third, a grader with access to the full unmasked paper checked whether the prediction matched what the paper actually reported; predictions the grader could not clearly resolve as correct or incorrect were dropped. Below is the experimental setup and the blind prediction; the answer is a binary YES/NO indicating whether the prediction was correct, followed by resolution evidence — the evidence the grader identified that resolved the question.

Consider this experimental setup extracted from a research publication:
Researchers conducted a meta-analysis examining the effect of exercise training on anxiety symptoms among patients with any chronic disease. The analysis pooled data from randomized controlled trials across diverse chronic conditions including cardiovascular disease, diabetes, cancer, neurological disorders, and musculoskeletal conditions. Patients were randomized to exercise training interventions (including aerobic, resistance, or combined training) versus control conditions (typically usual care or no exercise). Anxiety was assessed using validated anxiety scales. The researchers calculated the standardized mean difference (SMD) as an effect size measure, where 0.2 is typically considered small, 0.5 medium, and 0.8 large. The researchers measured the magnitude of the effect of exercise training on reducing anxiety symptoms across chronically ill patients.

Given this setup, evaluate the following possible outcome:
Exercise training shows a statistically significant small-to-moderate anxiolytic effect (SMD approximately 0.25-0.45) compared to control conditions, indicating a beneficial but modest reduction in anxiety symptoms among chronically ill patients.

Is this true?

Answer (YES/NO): YES